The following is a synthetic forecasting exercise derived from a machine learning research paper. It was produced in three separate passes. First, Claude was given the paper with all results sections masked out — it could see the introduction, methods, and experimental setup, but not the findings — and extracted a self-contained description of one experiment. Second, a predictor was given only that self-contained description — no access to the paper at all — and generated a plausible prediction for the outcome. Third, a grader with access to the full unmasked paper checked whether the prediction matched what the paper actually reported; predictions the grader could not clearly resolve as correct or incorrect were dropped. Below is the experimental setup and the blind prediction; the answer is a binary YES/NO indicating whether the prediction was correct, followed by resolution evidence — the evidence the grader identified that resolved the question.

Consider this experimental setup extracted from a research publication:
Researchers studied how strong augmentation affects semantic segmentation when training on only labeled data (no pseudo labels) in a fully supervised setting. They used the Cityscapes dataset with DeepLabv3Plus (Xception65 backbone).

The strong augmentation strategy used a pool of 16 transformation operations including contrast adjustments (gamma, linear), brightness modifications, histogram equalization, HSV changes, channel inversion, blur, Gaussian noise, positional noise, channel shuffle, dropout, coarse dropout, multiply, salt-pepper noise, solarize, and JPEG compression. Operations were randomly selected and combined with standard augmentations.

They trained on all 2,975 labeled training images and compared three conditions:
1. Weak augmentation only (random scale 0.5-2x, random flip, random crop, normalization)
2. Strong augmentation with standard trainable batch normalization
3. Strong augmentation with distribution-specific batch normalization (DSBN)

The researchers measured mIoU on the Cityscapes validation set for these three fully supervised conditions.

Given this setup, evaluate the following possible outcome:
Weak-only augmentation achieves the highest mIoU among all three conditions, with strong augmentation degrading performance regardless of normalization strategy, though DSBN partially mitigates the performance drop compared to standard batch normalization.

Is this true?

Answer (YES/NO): NO